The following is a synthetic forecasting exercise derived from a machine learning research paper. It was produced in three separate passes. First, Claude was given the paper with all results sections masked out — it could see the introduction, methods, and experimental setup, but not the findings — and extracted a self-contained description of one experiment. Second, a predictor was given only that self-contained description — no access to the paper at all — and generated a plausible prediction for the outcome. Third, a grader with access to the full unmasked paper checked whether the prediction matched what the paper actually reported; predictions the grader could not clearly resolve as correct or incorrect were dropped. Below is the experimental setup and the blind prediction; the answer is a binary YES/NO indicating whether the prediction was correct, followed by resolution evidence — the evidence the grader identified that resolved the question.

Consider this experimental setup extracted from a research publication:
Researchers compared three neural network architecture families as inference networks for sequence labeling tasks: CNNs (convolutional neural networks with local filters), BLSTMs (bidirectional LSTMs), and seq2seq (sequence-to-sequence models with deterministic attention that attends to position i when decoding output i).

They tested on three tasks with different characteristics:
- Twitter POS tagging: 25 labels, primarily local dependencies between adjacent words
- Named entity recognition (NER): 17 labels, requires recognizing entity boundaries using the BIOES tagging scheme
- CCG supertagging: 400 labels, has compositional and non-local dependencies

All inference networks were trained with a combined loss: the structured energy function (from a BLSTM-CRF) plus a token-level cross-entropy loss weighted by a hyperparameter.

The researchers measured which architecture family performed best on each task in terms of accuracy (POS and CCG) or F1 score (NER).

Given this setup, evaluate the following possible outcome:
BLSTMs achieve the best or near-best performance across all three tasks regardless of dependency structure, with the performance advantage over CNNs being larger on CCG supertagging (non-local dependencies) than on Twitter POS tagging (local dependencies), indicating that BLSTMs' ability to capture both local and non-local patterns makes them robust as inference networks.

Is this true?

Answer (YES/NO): NO